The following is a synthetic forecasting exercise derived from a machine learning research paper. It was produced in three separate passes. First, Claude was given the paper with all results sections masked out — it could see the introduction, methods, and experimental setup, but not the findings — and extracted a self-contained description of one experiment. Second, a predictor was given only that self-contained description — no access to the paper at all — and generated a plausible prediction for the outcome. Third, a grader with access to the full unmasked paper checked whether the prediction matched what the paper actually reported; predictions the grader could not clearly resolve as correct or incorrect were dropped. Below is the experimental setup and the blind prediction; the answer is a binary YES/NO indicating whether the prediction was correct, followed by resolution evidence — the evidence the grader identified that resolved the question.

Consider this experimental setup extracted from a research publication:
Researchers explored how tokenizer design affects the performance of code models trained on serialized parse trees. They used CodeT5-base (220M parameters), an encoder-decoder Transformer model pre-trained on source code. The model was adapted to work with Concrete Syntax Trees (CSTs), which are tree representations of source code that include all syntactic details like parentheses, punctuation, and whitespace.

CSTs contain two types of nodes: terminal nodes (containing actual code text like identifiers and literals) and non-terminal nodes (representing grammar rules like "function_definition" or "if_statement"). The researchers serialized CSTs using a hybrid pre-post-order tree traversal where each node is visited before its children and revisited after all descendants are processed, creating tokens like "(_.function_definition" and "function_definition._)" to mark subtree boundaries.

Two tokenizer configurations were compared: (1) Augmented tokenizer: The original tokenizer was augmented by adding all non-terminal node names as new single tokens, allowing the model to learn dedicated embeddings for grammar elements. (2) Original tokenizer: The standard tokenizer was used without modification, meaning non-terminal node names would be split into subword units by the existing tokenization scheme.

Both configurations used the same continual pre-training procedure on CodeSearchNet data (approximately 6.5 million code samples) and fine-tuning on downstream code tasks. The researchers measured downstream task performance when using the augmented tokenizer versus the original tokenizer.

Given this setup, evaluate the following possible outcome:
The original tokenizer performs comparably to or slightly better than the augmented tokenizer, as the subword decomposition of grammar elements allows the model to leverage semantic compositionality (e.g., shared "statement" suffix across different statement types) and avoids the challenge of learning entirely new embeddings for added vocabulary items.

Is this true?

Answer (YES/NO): NO